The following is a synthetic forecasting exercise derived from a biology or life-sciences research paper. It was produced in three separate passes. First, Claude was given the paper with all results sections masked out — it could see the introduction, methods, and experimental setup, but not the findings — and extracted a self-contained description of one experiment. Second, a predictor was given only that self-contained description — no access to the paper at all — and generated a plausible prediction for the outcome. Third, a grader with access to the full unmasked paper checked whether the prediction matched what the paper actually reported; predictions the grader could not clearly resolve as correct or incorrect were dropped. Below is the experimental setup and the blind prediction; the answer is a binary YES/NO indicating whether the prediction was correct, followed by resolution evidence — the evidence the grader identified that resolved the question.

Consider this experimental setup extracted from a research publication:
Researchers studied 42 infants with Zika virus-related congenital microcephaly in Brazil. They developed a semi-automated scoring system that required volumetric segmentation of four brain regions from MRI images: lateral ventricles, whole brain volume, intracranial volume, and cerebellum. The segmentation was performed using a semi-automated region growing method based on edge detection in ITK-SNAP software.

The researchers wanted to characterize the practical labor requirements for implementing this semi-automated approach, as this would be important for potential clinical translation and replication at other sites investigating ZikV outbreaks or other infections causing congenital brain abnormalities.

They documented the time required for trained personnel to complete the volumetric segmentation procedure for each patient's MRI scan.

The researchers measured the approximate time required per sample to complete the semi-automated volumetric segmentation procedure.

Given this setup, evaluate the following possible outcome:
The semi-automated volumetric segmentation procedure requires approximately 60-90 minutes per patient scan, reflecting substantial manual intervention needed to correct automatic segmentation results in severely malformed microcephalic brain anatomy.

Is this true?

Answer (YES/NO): NO